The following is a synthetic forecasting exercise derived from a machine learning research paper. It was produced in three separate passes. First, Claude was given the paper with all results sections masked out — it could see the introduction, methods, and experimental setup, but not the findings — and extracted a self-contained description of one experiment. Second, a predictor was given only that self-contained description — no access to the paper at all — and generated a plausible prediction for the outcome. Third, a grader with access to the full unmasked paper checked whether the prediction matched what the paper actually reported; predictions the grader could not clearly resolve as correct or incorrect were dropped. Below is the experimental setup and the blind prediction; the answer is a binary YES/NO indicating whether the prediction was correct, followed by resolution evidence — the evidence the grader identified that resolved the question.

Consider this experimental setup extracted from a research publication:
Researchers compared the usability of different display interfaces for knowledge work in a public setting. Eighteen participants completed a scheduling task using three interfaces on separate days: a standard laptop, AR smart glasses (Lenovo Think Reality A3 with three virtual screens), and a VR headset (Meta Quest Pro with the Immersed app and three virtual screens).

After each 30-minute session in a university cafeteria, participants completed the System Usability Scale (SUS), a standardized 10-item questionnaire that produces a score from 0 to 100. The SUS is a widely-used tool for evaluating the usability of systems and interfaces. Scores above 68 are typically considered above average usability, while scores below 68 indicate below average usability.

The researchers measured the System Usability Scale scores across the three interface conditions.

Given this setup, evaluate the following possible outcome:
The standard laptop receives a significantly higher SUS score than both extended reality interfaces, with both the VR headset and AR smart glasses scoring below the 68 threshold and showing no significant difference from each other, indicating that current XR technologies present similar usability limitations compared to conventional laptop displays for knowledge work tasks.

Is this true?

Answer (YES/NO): NO